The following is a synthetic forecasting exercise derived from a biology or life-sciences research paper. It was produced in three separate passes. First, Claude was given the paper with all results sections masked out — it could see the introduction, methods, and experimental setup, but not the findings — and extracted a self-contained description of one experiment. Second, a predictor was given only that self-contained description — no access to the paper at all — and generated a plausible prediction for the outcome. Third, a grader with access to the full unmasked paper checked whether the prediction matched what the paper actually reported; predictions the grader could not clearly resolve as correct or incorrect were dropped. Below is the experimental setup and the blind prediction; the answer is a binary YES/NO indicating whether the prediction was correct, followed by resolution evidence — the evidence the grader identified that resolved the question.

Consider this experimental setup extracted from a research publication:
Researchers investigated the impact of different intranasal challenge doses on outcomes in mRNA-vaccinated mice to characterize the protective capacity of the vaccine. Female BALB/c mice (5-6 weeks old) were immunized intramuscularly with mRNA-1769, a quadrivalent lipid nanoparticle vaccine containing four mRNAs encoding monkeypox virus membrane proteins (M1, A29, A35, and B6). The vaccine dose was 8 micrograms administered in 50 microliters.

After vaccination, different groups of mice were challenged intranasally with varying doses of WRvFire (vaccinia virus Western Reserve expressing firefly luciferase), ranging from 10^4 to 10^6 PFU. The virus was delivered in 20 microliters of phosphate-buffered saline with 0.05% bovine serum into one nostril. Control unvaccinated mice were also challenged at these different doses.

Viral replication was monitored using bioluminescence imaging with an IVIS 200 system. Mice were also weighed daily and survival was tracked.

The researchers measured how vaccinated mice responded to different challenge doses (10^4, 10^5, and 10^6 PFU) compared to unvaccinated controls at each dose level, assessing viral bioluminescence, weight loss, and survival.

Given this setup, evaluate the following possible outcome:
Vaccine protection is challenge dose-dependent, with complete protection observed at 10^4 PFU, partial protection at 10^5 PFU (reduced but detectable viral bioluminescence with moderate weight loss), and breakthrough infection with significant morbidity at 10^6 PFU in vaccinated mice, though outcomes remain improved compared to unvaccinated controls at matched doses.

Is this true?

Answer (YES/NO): NO